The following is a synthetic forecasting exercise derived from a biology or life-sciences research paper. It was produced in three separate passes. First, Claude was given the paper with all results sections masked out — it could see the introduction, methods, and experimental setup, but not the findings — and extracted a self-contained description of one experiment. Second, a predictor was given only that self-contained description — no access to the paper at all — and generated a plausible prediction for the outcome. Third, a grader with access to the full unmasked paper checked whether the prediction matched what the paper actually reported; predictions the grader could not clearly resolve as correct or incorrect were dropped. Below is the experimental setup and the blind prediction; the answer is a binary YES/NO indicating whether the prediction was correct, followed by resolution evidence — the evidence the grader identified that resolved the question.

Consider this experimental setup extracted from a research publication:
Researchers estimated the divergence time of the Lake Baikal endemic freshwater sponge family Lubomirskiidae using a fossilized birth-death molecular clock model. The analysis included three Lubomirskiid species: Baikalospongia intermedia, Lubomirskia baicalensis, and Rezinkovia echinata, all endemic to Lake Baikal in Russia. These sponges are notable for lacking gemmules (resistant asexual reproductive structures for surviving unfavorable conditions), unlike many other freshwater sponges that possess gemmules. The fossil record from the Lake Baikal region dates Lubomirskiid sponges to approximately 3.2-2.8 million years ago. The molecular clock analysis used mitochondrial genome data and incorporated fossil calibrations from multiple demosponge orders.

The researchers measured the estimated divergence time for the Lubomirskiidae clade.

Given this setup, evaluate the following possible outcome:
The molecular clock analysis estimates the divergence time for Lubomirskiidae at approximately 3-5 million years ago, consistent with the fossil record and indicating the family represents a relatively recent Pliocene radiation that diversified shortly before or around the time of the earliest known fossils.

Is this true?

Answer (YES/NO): YES